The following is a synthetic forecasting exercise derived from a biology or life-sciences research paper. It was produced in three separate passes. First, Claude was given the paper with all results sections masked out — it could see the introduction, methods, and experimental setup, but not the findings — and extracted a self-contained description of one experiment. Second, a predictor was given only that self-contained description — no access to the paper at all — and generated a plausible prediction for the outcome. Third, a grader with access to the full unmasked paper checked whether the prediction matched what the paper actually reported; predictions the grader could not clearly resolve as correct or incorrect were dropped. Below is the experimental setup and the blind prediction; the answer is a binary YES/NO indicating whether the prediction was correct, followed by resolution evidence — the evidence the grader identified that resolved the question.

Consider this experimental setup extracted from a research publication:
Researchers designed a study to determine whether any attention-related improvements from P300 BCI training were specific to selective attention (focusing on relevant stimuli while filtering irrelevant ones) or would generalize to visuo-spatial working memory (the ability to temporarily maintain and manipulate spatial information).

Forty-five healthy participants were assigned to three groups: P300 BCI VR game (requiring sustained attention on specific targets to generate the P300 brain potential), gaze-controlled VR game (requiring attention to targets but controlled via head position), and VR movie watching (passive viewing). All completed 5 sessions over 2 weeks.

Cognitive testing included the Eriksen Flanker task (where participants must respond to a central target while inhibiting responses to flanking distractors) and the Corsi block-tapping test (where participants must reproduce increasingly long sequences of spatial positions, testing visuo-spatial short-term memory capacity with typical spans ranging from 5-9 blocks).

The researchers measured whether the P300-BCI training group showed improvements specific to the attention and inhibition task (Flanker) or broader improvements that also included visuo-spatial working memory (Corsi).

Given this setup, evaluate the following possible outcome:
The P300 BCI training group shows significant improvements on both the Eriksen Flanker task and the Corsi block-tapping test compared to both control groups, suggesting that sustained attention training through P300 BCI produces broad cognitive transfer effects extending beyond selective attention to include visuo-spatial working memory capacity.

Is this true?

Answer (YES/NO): NO